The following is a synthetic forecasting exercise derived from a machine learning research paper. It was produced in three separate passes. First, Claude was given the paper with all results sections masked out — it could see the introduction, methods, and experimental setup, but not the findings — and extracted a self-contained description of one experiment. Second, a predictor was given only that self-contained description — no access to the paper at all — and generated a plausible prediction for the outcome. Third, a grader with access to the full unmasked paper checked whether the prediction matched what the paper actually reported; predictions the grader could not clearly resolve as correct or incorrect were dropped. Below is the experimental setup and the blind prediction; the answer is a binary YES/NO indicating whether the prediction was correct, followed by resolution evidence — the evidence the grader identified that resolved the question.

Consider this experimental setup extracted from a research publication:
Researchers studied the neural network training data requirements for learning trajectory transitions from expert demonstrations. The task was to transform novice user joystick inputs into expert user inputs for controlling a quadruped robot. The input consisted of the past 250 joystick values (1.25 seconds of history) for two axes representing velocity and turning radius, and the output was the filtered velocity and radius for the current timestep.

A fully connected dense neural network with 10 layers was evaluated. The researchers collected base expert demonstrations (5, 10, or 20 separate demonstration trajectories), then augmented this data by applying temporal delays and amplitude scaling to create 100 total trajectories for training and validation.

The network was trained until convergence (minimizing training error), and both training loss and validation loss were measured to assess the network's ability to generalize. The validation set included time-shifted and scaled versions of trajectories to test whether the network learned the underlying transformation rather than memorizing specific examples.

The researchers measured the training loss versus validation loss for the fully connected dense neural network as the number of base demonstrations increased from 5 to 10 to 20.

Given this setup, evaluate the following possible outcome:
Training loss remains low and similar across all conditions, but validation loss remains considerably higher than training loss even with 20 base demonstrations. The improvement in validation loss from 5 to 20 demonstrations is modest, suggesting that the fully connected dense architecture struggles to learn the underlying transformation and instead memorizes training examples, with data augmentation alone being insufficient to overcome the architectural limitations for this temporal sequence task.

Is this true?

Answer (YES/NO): YES